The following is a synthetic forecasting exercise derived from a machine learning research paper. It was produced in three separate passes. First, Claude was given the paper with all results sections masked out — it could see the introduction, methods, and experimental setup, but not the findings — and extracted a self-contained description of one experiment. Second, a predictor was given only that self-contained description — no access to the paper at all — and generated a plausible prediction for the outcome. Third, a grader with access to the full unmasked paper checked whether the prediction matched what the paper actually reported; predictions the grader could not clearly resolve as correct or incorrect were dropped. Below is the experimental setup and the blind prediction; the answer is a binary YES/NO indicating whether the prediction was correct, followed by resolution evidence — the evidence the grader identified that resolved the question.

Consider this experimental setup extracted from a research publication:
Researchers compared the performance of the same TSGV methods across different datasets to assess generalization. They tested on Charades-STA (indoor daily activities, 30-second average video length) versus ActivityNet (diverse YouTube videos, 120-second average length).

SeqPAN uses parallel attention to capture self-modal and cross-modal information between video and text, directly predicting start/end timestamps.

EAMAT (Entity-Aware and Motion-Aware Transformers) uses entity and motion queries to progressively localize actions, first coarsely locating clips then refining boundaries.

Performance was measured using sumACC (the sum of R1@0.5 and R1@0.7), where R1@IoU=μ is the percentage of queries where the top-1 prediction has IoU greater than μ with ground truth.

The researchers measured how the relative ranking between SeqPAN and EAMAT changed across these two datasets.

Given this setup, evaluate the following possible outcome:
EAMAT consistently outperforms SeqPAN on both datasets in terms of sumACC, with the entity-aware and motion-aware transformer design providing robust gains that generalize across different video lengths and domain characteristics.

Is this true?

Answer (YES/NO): NO